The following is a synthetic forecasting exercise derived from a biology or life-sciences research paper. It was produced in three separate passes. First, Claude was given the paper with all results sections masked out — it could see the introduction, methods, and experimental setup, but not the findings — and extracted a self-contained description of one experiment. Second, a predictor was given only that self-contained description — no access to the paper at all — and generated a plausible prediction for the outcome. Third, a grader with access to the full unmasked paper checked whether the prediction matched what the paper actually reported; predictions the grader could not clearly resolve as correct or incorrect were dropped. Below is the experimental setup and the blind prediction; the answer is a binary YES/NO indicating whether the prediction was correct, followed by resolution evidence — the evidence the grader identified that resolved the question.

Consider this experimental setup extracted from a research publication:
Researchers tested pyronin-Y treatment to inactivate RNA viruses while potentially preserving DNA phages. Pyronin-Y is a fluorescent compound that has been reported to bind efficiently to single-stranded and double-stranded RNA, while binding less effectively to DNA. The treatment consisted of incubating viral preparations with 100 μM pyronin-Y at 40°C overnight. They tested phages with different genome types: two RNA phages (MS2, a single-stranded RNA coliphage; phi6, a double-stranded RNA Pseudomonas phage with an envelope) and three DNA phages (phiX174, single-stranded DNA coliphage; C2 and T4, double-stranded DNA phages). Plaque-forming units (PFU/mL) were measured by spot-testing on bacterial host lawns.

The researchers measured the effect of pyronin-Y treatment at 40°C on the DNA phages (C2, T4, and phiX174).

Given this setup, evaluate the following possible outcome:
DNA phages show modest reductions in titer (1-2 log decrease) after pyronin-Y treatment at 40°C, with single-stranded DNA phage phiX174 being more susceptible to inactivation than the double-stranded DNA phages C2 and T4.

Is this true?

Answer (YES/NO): NO